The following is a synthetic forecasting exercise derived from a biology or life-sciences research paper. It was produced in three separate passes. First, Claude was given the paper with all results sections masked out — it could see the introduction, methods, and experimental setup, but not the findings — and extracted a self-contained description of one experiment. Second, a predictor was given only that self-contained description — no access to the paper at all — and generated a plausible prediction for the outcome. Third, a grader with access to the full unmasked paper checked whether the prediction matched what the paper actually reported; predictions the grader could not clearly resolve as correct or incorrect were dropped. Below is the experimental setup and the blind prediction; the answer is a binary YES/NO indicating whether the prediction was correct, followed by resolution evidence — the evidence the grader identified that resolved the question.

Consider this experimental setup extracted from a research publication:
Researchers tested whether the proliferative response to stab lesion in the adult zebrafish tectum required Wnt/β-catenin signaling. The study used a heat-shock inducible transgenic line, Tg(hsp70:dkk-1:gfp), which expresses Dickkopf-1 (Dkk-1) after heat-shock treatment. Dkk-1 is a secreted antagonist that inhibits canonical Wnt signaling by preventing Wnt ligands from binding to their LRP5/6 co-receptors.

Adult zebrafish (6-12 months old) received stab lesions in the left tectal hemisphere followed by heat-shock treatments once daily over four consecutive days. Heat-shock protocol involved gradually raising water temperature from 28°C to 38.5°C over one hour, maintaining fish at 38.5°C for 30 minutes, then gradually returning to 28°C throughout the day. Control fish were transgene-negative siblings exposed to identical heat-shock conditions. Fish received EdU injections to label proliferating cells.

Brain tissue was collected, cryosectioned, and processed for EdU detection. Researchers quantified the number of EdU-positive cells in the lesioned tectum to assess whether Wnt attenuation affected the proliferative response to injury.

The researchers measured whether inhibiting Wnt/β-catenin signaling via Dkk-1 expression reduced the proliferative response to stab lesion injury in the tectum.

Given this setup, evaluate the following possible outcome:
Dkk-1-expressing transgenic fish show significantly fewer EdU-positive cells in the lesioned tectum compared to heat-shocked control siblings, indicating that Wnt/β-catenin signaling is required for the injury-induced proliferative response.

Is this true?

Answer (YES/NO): NO